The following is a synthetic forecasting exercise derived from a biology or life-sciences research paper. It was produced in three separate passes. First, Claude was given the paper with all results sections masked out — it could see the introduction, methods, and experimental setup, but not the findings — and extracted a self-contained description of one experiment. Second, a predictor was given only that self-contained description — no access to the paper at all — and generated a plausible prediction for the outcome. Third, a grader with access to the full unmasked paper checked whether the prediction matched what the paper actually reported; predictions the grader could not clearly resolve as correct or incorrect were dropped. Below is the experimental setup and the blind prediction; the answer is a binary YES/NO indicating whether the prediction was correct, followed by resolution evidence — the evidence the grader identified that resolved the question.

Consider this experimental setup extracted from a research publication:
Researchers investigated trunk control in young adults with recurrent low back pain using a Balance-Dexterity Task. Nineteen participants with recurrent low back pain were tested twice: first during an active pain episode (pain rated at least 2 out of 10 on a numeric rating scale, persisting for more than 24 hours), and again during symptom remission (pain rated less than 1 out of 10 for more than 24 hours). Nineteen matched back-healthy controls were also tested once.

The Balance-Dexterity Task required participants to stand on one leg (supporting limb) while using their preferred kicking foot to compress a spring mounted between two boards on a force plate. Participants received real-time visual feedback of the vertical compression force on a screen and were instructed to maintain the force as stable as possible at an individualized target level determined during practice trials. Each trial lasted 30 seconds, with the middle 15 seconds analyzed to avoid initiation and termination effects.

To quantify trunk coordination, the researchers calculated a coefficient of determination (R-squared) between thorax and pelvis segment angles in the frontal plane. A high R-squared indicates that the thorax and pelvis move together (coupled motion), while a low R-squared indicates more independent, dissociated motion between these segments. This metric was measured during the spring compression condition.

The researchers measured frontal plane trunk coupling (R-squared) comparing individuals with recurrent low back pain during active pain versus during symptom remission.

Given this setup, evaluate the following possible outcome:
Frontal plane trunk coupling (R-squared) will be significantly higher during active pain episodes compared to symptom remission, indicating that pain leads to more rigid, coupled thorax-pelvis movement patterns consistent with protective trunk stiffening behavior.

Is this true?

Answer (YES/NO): NO